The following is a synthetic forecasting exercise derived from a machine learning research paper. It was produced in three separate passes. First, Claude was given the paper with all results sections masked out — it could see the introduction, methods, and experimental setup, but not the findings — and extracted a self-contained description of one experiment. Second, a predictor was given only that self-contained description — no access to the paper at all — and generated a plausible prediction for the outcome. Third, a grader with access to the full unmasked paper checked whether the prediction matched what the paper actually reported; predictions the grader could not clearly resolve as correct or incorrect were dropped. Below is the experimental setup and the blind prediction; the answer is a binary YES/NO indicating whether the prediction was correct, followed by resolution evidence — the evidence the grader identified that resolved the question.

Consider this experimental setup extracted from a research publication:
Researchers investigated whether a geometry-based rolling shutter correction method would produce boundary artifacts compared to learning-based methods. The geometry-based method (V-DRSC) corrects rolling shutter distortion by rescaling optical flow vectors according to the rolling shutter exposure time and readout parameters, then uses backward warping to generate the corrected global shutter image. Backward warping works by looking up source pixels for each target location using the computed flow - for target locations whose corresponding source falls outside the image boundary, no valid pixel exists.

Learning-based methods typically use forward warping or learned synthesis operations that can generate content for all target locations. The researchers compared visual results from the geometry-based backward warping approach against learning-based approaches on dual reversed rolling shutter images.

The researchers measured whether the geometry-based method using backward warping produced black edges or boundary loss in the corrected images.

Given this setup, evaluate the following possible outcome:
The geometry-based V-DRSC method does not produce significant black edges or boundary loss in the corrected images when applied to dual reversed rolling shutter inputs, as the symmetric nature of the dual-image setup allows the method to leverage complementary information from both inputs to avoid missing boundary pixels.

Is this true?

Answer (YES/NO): NO